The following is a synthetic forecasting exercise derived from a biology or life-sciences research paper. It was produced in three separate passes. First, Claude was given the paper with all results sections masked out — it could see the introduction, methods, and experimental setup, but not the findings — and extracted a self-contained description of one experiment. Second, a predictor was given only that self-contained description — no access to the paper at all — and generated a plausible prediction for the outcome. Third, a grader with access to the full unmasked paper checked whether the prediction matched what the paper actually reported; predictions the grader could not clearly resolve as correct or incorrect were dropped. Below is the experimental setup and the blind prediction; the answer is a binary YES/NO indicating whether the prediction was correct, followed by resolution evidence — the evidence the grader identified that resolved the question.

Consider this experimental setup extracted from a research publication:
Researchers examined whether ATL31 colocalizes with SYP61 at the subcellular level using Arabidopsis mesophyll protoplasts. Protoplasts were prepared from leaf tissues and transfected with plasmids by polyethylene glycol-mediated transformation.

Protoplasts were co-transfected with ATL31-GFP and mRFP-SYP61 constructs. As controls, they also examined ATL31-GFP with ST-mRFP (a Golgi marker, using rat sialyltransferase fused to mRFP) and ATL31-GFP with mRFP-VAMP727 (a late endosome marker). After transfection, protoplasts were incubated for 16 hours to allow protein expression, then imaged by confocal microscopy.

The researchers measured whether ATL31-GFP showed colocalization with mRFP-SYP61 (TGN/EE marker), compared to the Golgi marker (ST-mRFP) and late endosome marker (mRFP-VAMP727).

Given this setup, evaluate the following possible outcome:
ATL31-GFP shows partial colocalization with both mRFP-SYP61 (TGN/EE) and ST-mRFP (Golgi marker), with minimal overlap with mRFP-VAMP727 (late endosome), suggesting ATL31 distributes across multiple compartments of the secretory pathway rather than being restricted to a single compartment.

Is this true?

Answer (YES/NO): NO